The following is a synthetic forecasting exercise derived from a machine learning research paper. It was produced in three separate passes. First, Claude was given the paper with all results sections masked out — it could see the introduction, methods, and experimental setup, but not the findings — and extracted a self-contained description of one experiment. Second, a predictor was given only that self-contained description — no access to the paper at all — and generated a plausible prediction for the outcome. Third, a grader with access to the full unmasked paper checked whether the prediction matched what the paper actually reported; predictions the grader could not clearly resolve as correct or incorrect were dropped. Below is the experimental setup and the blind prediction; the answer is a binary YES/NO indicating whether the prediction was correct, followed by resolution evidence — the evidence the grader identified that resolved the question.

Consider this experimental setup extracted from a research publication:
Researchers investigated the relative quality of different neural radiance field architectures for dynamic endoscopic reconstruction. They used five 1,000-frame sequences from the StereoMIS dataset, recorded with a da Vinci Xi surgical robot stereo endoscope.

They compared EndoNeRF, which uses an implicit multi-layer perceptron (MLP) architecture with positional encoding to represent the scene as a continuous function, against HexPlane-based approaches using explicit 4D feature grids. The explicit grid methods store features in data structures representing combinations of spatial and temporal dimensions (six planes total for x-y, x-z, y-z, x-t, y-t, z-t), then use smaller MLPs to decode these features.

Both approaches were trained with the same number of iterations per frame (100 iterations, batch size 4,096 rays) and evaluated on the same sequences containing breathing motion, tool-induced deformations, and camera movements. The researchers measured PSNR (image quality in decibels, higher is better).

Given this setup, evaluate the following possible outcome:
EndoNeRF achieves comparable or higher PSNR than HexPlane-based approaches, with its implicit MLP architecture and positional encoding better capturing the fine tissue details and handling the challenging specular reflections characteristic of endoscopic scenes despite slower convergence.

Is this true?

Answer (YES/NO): NO